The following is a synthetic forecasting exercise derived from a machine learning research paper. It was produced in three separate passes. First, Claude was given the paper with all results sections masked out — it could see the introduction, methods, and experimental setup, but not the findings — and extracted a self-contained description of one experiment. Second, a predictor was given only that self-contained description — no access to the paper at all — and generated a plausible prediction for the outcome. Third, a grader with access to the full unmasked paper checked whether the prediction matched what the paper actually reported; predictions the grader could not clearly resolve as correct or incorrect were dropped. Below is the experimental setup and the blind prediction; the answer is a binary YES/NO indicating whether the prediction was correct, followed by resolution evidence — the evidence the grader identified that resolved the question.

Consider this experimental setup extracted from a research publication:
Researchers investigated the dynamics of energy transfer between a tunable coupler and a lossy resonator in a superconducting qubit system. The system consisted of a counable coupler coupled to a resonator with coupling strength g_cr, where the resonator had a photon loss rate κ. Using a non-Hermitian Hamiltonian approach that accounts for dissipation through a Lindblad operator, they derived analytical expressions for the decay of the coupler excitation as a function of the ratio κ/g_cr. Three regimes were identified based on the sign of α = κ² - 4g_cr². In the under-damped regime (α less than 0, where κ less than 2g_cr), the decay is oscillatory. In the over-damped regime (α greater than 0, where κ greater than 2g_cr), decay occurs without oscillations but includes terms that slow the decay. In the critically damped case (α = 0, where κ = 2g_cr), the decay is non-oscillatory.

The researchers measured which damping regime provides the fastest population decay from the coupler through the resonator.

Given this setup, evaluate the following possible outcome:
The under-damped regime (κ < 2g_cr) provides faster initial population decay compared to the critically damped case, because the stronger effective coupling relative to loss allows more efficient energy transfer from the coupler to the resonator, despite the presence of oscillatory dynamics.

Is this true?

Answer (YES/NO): NO